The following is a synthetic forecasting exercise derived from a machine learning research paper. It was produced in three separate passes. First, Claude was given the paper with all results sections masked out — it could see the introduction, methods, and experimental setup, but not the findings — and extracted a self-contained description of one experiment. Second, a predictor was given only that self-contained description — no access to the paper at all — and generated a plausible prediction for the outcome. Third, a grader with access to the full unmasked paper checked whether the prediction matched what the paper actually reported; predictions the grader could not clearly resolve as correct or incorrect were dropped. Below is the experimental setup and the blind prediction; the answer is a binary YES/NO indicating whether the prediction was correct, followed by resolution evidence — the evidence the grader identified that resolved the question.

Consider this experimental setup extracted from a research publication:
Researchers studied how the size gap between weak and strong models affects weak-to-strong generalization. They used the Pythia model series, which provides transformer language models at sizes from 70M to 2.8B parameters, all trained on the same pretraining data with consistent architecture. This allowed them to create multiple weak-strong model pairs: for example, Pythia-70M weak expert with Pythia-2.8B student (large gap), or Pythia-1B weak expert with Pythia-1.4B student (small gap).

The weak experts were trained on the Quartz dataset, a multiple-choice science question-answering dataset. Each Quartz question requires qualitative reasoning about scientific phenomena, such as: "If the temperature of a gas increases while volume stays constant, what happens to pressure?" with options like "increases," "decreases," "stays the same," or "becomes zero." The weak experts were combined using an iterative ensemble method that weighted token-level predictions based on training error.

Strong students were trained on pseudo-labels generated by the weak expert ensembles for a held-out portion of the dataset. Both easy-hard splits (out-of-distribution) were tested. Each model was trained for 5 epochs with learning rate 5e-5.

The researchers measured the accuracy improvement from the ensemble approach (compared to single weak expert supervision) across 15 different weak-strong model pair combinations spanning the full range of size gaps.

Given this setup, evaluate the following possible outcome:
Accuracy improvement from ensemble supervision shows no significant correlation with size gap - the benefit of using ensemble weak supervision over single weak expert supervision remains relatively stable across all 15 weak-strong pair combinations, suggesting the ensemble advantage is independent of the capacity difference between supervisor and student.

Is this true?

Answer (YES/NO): NO